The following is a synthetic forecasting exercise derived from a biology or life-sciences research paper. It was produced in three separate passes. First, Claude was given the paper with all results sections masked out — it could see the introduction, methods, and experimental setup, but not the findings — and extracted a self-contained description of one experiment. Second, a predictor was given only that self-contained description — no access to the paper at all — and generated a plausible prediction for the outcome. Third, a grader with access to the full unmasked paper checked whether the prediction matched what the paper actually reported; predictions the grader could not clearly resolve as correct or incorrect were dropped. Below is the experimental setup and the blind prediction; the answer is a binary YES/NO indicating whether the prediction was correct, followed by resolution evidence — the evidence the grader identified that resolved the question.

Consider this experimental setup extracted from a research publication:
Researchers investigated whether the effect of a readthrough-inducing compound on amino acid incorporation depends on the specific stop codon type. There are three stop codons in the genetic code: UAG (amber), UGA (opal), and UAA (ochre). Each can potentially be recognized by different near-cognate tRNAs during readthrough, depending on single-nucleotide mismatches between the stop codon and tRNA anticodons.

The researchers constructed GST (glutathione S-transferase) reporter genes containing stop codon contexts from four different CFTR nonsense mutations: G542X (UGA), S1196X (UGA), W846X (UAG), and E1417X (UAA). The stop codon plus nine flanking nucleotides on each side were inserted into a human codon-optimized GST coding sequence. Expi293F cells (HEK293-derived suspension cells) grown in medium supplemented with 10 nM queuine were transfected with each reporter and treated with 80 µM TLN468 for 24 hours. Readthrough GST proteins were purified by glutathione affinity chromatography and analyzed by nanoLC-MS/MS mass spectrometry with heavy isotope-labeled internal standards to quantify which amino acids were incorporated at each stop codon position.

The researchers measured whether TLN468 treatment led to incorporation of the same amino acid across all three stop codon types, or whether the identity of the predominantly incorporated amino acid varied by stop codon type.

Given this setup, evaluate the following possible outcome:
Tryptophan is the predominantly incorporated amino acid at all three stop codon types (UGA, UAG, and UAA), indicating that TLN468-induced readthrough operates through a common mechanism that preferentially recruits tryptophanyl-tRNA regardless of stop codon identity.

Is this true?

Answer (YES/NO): NO